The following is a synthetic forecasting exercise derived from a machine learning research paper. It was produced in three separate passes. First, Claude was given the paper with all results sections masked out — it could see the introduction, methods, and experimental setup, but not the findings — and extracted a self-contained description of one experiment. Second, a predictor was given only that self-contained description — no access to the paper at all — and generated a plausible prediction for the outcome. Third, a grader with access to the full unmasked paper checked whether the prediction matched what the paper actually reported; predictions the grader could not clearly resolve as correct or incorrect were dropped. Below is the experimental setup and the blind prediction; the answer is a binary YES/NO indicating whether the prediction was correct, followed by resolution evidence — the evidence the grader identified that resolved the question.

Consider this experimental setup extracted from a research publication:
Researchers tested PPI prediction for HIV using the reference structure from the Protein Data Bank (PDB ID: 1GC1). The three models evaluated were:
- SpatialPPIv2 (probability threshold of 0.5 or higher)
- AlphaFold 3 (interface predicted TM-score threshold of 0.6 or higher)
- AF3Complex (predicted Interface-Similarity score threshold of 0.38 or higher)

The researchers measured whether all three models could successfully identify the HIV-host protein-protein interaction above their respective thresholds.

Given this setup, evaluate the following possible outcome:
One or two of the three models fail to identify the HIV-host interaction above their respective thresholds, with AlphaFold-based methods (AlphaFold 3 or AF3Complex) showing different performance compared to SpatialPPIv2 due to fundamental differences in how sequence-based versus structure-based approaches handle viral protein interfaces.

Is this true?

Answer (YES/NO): NO